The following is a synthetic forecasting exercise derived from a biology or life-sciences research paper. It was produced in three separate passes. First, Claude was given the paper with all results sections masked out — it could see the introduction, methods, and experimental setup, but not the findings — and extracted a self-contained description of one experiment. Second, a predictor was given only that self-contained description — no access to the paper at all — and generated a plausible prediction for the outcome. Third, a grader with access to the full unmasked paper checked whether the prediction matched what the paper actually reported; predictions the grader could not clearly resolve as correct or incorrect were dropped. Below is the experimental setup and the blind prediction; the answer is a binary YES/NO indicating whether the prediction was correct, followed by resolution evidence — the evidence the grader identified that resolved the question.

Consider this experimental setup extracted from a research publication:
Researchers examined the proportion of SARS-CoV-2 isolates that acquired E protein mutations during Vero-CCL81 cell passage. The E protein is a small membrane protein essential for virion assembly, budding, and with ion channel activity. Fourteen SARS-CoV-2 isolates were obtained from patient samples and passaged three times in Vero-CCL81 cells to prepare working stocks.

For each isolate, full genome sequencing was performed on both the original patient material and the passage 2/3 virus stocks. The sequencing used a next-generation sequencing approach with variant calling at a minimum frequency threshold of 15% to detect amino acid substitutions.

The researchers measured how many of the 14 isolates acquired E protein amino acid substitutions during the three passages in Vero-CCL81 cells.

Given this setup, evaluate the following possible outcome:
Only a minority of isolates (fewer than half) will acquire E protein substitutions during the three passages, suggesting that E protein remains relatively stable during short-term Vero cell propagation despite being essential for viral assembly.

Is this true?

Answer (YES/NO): YES